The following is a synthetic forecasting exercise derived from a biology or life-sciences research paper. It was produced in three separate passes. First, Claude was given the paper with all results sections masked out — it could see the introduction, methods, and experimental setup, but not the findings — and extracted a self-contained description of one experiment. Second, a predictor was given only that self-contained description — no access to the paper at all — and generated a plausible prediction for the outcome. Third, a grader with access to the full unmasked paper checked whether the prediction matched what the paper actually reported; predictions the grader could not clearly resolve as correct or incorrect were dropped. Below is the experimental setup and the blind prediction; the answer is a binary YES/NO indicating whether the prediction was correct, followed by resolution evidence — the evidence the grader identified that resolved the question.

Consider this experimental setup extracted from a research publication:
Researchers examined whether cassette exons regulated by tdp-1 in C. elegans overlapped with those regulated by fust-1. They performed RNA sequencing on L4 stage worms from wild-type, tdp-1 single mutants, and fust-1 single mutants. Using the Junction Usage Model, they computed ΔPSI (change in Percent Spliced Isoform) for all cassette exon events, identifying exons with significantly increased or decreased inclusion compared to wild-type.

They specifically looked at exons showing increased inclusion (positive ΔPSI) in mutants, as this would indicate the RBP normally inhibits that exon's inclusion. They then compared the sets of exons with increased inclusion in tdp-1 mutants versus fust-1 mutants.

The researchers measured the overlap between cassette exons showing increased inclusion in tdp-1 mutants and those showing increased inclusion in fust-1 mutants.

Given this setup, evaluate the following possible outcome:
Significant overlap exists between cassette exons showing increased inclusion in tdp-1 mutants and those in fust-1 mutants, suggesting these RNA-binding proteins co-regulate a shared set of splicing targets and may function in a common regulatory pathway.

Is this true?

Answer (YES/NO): YES